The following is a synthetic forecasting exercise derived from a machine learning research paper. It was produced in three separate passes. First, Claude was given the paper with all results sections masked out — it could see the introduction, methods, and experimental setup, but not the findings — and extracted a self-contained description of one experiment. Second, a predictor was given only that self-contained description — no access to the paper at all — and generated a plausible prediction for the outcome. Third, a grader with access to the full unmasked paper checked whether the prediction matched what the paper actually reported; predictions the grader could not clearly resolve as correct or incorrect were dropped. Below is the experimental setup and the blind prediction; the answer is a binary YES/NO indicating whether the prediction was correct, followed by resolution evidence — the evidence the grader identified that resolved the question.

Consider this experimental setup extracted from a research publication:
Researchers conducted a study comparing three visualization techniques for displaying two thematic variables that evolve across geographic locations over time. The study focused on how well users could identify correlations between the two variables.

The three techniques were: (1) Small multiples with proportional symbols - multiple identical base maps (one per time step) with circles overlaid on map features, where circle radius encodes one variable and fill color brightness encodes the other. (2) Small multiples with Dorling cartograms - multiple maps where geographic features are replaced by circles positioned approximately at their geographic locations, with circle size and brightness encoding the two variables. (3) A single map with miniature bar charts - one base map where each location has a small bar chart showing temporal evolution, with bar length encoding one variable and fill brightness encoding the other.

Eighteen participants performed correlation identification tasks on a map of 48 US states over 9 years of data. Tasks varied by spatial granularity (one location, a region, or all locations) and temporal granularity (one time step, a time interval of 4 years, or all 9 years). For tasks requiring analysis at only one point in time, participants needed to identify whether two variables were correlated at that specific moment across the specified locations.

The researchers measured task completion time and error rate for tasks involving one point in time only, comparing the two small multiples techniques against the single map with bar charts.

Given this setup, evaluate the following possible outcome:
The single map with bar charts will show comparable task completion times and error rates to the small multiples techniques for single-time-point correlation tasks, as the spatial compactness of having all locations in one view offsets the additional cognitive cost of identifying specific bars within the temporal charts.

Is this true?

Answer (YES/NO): NO